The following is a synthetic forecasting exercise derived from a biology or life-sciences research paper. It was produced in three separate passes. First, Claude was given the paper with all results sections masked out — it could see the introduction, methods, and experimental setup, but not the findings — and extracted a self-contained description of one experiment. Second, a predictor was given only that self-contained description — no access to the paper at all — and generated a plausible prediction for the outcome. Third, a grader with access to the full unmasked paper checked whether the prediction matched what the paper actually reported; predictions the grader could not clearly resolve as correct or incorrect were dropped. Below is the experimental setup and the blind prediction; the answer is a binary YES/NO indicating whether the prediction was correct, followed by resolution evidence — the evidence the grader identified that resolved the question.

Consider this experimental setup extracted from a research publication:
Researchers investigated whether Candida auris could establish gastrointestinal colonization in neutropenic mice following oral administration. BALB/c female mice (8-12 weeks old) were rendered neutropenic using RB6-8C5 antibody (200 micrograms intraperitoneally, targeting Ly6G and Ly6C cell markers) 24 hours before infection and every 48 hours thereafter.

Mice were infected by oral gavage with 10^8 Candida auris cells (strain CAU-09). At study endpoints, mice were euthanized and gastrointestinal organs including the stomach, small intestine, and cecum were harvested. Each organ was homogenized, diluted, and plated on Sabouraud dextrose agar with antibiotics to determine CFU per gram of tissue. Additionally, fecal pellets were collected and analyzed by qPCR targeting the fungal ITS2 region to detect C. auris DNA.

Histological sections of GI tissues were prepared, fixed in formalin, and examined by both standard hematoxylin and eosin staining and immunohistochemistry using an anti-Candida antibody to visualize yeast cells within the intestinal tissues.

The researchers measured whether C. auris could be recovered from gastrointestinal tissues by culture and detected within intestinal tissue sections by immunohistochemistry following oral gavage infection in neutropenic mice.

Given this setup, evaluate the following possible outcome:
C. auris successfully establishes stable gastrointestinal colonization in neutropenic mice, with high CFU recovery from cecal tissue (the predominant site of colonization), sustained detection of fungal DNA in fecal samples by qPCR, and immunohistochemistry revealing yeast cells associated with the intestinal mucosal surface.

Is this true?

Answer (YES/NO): NO